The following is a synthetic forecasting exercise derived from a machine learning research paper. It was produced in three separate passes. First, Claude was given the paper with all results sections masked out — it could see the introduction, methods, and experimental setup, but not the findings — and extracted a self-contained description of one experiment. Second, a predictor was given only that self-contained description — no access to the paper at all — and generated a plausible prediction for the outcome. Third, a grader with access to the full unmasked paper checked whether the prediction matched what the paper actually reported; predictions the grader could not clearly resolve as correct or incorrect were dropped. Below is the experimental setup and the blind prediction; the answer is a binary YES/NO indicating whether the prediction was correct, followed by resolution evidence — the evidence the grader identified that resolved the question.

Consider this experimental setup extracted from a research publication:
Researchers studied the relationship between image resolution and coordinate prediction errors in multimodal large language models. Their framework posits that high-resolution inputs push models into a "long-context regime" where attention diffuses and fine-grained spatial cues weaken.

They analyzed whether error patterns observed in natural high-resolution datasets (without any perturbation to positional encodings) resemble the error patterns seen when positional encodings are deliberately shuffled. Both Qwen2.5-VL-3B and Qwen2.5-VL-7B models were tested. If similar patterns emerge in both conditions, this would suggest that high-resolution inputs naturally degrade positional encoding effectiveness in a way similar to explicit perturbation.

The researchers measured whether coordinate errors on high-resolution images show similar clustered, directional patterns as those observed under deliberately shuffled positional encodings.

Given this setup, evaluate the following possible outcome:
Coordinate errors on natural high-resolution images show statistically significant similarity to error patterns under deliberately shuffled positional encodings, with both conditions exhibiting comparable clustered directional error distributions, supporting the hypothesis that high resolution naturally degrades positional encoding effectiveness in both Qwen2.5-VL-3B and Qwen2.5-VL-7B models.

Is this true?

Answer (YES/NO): NO